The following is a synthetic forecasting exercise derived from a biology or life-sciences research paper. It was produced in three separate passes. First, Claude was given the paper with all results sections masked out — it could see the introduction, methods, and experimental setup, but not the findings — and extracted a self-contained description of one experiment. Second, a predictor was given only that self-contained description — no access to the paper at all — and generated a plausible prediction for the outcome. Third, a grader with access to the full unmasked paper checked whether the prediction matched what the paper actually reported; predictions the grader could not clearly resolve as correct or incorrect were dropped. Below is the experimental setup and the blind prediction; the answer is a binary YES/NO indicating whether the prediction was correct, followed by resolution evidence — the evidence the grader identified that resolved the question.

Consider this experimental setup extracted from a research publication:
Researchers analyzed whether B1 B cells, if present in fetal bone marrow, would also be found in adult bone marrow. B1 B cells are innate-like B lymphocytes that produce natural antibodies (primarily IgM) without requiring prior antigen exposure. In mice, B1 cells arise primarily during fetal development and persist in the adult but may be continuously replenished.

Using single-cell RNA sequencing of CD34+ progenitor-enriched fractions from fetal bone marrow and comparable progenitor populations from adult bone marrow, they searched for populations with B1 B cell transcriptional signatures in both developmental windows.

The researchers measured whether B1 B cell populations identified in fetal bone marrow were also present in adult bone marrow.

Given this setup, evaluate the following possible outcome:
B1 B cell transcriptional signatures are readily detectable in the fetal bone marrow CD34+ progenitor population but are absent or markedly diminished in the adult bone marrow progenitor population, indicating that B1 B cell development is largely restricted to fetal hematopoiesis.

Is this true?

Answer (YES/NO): YES